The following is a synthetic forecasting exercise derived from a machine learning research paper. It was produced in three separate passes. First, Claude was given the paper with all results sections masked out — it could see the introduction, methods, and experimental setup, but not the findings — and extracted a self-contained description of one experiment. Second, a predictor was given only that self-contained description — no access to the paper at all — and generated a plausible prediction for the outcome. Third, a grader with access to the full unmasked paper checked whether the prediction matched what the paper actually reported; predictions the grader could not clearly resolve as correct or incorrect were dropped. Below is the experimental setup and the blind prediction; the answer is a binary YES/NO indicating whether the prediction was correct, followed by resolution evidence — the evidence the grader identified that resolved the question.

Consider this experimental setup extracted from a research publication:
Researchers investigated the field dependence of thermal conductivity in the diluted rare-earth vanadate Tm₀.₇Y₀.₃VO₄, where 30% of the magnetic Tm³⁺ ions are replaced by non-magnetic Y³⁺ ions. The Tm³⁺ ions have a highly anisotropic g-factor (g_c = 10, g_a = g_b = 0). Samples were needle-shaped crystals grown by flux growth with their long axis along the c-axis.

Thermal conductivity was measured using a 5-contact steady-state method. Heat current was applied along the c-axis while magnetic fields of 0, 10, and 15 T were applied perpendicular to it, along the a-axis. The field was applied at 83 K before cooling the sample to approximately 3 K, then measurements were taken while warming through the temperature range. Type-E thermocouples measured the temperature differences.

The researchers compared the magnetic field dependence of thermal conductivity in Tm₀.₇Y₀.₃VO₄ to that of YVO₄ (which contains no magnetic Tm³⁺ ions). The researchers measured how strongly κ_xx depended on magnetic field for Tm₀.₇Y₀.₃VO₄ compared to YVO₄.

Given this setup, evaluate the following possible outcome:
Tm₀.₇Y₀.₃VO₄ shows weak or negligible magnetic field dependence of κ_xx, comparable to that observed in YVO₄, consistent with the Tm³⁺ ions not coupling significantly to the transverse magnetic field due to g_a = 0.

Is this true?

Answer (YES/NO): NO